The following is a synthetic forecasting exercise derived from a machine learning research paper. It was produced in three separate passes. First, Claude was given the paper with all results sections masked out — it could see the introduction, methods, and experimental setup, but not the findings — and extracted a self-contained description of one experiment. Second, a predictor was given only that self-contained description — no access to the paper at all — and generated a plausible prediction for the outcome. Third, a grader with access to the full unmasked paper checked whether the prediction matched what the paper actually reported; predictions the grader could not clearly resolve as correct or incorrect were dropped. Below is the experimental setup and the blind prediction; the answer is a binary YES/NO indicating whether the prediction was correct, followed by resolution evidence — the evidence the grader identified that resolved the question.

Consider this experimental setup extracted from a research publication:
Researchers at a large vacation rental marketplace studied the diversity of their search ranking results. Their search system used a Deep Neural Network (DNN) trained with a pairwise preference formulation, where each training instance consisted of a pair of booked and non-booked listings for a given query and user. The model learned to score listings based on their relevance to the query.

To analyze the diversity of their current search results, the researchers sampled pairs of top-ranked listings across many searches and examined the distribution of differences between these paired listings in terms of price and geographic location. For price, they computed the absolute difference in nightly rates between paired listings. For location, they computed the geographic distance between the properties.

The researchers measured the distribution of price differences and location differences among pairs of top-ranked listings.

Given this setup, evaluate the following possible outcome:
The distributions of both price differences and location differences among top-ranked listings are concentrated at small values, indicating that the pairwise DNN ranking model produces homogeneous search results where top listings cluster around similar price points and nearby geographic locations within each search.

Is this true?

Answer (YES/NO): YES